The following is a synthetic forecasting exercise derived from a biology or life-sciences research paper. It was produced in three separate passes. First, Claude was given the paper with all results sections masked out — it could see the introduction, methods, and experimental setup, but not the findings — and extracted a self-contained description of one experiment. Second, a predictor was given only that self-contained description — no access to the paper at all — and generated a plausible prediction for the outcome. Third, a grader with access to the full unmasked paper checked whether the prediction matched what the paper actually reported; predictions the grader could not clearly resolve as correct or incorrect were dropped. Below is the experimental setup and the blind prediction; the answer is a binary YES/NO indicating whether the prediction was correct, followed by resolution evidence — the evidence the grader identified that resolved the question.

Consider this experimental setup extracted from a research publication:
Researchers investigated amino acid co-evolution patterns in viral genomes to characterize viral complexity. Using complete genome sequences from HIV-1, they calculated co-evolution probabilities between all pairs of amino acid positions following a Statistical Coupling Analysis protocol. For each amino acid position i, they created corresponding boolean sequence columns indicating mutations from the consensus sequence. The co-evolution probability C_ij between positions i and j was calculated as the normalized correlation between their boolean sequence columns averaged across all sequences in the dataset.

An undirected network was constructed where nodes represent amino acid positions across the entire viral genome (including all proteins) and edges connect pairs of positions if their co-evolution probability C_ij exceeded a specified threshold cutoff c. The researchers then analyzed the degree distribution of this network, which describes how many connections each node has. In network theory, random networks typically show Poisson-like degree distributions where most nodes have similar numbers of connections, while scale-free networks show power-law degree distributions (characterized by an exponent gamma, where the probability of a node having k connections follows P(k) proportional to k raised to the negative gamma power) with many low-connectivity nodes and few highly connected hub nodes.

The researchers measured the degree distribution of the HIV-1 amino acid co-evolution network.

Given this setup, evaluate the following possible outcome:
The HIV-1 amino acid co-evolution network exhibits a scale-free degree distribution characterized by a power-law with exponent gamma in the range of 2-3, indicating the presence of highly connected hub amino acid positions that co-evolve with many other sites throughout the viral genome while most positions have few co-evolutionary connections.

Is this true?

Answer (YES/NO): NO